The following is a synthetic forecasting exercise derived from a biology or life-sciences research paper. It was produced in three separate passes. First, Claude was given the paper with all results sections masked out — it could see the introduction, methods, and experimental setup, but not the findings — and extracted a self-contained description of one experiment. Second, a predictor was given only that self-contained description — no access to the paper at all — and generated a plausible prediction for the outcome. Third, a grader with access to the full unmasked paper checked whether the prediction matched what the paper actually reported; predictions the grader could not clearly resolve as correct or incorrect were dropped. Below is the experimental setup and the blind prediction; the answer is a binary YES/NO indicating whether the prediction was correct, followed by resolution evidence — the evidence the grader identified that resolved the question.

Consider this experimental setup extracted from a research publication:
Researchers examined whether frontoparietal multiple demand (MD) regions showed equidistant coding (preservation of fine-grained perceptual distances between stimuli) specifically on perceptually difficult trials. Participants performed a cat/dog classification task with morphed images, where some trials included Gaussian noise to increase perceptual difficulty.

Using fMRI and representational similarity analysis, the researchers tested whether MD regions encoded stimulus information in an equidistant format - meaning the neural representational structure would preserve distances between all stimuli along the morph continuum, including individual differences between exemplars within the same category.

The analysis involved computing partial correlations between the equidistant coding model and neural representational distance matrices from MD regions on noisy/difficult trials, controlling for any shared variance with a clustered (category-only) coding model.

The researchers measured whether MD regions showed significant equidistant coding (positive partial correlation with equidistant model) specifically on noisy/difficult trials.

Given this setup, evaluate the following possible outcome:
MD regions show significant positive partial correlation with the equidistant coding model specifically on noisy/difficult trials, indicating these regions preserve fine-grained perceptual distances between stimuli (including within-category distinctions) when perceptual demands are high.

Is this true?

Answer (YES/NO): YES